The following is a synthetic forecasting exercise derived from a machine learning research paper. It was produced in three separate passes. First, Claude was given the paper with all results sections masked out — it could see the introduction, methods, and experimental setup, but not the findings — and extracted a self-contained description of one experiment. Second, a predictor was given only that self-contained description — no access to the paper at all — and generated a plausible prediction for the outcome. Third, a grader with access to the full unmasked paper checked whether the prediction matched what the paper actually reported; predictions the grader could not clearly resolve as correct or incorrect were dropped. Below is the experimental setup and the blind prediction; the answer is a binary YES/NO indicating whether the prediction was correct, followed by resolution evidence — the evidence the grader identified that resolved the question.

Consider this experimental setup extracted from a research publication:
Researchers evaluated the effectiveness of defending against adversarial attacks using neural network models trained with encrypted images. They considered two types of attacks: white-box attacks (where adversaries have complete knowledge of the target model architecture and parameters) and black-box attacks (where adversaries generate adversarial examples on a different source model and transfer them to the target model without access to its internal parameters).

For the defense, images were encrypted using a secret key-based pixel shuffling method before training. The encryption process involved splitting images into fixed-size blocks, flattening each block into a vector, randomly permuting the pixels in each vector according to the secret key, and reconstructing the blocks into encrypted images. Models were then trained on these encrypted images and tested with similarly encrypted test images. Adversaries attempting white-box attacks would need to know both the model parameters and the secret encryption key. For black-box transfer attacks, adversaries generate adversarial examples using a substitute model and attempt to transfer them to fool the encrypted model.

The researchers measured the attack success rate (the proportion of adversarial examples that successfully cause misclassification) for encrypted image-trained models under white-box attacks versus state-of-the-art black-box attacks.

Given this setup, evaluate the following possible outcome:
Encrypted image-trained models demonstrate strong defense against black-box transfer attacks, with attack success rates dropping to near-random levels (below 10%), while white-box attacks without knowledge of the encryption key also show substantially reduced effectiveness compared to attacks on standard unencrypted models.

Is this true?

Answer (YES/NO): NO